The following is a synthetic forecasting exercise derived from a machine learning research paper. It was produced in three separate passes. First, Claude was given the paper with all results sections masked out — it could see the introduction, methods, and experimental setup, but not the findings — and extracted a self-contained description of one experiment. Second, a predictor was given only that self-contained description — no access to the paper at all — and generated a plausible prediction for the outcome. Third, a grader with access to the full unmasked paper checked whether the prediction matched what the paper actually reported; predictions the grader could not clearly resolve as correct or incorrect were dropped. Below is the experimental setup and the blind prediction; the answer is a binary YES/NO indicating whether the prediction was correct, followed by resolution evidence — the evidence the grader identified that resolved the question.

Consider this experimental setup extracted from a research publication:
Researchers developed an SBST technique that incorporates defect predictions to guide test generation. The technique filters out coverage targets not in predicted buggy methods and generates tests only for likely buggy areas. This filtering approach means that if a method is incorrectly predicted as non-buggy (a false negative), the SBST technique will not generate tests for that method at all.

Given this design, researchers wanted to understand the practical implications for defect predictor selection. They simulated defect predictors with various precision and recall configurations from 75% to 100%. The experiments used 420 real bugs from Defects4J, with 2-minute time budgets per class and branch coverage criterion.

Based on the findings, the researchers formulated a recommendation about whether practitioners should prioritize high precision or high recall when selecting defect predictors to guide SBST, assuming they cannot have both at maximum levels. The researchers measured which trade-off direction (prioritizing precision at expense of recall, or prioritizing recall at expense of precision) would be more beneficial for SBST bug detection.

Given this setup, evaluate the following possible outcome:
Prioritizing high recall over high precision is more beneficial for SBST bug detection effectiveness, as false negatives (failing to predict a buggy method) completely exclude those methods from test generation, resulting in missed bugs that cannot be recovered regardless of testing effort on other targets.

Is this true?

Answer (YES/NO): YES